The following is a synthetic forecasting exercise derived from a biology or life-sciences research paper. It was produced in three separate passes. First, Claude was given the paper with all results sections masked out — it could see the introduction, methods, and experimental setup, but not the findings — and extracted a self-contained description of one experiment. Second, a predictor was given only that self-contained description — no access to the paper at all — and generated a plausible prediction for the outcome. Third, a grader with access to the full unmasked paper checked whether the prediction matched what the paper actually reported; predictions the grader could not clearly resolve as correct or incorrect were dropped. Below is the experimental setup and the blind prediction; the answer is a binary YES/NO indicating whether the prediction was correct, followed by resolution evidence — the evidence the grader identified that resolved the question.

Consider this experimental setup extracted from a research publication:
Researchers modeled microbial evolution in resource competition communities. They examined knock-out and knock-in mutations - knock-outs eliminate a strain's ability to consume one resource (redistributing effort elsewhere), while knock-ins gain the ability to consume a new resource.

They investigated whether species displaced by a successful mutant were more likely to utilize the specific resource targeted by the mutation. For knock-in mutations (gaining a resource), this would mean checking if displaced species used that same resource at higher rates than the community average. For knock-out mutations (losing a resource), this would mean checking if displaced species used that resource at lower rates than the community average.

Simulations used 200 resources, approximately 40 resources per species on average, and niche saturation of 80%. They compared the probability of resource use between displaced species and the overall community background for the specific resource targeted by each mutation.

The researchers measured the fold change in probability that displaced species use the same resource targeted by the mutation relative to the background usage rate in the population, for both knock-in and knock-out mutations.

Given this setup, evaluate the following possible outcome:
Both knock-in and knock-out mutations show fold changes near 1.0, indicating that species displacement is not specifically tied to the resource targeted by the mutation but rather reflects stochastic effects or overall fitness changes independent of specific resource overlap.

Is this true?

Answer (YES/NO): NO